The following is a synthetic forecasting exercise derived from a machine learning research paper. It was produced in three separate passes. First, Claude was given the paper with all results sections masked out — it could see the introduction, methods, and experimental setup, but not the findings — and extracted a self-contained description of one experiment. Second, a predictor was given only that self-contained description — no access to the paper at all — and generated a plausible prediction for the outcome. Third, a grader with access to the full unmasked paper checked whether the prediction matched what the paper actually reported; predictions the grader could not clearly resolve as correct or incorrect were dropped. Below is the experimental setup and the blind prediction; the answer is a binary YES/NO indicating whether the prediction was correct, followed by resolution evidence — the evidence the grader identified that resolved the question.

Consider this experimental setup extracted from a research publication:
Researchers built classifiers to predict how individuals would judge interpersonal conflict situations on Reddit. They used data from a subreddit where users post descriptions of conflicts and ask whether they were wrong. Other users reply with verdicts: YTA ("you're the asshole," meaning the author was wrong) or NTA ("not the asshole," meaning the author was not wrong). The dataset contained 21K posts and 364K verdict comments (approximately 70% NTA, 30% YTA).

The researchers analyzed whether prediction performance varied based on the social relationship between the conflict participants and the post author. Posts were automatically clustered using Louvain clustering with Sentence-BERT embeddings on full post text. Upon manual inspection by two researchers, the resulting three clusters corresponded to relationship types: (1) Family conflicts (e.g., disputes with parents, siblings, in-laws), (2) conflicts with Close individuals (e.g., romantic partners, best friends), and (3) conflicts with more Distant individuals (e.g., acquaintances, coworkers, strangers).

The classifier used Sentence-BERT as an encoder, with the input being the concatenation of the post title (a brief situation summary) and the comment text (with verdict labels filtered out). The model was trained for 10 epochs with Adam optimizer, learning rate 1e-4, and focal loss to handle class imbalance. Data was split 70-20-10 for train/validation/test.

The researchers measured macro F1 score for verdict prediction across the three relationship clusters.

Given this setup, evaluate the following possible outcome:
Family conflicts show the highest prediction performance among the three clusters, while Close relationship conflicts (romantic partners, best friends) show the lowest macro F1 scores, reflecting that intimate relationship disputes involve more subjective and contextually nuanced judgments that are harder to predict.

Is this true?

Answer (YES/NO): NO